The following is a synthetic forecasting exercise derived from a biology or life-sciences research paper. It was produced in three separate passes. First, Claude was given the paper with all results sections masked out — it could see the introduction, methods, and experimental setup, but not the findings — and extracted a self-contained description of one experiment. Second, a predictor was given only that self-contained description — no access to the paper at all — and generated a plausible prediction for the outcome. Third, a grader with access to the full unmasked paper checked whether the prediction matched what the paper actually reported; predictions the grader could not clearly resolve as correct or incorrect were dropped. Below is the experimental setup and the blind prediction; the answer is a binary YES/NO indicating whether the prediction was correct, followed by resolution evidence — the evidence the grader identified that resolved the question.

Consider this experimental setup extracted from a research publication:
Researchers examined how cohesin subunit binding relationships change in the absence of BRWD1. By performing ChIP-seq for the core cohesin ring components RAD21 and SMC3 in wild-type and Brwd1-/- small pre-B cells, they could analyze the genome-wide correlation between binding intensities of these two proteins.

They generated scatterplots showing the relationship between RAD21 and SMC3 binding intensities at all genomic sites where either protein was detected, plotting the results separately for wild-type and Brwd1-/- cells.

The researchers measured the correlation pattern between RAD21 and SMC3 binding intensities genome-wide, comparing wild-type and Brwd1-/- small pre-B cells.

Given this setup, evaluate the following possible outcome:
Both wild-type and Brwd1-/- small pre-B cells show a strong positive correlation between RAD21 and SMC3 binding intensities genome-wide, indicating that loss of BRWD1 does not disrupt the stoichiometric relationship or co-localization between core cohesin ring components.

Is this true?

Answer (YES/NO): NO